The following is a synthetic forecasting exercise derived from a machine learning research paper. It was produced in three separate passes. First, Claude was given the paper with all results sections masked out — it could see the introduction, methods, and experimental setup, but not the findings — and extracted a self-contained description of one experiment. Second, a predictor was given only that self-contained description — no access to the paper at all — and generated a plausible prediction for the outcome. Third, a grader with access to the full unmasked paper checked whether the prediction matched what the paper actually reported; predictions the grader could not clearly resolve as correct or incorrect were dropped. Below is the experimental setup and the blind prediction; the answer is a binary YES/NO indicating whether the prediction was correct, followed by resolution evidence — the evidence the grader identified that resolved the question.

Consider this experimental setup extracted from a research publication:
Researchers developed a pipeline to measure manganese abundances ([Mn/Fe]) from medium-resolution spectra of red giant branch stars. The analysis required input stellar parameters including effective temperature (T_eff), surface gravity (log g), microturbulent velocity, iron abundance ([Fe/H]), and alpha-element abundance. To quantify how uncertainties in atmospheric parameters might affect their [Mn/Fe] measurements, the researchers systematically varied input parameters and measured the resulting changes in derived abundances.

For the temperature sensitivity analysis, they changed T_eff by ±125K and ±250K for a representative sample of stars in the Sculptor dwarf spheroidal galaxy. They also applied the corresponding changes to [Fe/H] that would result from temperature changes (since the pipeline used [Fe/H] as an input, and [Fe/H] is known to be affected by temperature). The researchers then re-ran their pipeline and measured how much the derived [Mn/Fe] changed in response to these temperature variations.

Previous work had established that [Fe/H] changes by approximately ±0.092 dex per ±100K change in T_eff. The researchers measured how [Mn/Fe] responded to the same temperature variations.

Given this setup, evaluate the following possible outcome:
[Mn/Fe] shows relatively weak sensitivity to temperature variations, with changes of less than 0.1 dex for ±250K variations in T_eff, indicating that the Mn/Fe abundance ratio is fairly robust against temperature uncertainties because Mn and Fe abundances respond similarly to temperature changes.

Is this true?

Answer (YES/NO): YES